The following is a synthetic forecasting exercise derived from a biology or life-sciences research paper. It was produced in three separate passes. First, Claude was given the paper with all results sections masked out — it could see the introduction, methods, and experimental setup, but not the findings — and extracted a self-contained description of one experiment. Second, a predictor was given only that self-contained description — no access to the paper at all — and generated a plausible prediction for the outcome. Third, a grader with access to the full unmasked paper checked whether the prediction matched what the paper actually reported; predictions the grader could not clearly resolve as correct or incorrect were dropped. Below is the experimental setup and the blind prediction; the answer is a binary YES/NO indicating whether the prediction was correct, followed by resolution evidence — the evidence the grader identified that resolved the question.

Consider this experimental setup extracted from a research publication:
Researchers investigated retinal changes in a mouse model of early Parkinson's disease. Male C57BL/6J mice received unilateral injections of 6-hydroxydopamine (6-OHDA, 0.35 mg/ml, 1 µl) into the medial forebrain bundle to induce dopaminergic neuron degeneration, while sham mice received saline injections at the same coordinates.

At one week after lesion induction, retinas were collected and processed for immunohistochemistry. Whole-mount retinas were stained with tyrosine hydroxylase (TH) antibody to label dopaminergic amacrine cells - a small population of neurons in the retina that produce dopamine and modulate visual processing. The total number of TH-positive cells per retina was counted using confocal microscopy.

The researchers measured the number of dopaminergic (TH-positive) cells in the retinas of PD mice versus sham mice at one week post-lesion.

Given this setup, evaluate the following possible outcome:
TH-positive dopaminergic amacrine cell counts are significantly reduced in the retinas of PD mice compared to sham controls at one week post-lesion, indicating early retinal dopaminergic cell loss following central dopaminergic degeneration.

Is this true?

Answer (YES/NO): NO